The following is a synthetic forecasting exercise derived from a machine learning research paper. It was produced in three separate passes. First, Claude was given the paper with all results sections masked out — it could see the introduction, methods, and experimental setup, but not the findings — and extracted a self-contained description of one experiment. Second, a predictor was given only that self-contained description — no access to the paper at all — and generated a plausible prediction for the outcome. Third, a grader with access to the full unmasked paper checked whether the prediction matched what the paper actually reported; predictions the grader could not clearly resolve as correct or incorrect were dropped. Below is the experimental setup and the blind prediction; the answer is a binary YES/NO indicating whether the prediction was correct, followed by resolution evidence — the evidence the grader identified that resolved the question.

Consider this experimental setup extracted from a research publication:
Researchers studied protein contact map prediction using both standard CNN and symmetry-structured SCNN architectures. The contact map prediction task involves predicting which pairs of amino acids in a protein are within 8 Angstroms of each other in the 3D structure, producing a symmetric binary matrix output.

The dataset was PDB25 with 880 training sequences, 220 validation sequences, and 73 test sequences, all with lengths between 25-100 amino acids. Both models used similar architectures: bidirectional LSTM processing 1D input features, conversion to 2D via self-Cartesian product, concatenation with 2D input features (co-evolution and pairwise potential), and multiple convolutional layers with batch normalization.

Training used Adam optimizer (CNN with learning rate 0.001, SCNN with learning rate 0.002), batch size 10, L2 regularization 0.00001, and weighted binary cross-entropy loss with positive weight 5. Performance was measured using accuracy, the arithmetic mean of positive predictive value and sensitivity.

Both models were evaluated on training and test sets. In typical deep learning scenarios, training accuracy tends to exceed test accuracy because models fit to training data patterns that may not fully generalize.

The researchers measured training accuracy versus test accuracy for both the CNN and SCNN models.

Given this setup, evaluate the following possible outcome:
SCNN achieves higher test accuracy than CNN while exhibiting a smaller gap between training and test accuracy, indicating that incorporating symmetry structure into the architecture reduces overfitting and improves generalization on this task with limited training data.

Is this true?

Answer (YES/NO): NO